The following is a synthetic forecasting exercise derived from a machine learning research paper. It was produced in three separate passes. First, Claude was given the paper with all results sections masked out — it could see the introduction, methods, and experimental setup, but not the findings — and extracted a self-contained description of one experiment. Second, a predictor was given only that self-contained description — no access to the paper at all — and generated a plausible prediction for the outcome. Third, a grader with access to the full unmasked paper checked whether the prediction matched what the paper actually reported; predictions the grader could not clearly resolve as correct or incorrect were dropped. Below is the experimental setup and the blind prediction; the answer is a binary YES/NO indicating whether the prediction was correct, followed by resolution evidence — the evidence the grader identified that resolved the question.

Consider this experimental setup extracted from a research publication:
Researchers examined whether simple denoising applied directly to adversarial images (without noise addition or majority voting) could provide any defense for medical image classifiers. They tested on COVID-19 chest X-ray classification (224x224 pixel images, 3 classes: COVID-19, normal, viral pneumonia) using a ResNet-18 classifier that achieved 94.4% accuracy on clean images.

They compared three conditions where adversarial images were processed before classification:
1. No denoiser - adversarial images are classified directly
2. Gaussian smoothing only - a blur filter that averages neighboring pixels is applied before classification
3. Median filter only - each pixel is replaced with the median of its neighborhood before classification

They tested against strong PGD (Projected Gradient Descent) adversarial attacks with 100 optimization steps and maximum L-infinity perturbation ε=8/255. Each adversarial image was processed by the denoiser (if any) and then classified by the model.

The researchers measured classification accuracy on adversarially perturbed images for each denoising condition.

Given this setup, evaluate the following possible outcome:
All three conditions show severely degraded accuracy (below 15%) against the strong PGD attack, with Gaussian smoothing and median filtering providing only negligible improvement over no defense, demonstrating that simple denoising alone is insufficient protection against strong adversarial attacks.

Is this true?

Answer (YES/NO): YES